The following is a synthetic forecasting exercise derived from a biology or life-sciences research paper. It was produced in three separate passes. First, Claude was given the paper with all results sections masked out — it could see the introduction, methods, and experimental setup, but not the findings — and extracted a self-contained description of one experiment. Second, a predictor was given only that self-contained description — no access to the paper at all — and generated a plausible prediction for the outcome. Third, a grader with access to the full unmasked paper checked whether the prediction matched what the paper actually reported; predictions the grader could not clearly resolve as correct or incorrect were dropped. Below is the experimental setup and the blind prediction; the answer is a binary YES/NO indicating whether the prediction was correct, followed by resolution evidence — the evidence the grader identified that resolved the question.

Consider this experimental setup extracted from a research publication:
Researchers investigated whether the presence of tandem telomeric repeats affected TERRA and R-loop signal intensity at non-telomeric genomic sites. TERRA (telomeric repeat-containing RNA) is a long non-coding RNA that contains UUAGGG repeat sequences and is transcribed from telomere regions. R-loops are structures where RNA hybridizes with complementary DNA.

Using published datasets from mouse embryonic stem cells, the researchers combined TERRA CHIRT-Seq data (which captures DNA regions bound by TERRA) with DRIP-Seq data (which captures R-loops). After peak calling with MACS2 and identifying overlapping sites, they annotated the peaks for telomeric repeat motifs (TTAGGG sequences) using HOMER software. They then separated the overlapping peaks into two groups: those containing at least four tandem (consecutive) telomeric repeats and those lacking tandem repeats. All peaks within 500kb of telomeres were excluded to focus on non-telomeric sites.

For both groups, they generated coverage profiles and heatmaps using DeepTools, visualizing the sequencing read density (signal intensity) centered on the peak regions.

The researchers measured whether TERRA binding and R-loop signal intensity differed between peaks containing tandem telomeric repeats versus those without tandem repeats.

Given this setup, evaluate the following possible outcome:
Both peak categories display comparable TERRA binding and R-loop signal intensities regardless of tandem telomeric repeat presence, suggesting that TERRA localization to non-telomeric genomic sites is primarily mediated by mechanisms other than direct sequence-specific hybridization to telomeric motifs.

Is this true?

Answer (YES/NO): NO